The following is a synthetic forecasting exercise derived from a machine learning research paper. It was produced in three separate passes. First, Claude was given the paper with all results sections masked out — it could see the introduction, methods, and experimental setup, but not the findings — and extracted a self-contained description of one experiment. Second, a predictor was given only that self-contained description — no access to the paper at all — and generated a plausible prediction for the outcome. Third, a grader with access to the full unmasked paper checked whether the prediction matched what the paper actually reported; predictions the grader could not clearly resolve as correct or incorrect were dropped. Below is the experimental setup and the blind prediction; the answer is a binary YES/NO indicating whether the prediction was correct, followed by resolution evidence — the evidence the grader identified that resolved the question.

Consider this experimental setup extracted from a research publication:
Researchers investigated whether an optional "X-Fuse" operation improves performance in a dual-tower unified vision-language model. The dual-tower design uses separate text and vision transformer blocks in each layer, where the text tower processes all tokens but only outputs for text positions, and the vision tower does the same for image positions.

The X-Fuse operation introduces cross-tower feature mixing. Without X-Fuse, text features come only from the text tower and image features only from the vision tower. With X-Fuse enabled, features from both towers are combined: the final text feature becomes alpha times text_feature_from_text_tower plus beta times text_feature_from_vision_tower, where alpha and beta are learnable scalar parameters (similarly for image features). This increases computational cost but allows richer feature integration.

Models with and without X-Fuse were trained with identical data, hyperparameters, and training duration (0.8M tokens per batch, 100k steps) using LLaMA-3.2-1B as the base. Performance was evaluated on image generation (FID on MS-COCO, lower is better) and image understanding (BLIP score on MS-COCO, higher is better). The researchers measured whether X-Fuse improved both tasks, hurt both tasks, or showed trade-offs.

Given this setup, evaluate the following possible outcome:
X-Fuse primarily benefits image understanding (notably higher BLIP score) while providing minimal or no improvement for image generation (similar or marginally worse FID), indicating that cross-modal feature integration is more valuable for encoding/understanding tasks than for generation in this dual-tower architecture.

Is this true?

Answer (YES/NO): NO